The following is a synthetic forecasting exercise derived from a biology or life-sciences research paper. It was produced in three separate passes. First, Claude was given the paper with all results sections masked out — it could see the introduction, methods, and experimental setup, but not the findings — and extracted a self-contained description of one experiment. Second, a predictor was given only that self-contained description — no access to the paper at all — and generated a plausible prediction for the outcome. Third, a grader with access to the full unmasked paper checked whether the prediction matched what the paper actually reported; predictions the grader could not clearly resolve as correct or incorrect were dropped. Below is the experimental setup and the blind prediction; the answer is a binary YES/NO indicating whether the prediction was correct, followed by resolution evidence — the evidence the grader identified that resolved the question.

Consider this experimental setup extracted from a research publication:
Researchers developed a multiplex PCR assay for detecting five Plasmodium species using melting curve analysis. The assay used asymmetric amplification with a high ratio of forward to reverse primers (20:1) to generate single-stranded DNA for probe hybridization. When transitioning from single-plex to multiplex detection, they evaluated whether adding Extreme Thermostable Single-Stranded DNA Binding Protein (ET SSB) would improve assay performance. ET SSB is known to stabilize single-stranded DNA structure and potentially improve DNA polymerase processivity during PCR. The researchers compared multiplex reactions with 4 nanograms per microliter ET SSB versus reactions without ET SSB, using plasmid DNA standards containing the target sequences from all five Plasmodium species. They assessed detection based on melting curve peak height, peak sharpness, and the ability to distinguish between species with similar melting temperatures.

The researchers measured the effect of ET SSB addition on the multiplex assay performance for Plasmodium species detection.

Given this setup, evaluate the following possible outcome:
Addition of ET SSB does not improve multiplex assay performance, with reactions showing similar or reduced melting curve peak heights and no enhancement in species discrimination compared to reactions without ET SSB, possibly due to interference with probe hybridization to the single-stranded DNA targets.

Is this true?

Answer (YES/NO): YES